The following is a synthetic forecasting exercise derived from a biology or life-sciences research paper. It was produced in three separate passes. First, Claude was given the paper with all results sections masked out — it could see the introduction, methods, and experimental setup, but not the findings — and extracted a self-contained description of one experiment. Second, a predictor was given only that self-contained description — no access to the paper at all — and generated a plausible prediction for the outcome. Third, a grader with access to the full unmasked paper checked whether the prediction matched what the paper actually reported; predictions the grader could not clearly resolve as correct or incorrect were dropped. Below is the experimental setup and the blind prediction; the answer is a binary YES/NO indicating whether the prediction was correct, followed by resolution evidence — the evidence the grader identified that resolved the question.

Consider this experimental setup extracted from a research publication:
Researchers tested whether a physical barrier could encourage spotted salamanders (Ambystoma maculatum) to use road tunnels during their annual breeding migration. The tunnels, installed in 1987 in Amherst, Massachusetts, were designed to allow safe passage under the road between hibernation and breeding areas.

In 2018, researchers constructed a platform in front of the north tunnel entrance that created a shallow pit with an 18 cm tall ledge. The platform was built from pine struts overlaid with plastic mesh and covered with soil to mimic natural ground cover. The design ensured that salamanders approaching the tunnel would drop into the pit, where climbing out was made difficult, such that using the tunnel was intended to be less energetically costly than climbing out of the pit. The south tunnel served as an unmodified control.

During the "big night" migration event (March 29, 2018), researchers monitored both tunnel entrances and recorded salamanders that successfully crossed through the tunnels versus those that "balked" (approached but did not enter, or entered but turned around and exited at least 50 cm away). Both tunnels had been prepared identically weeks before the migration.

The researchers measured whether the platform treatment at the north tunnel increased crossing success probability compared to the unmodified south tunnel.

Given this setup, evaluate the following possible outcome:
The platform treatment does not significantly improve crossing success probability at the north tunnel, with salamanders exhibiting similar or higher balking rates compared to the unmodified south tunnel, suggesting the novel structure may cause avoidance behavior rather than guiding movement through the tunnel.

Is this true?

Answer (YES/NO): YES